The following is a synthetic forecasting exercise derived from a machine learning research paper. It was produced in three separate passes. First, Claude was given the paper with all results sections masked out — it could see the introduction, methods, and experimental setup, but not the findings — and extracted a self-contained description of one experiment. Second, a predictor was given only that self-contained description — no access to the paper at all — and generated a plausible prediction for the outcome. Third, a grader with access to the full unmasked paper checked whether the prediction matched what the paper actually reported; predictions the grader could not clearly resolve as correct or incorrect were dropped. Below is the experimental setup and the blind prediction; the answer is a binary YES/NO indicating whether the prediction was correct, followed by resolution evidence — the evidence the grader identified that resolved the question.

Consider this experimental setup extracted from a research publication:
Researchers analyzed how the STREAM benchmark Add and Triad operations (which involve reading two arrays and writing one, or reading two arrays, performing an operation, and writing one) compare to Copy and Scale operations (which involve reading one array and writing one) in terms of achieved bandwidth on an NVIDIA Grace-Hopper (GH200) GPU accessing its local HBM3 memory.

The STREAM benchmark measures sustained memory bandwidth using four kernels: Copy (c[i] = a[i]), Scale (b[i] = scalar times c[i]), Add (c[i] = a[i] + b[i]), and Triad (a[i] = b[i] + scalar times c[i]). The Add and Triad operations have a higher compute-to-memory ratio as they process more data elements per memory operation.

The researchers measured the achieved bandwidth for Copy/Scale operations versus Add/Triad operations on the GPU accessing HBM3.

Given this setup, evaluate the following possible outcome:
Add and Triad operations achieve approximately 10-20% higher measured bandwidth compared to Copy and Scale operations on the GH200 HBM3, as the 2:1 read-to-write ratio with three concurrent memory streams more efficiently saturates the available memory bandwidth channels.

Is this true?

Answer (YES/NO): NO